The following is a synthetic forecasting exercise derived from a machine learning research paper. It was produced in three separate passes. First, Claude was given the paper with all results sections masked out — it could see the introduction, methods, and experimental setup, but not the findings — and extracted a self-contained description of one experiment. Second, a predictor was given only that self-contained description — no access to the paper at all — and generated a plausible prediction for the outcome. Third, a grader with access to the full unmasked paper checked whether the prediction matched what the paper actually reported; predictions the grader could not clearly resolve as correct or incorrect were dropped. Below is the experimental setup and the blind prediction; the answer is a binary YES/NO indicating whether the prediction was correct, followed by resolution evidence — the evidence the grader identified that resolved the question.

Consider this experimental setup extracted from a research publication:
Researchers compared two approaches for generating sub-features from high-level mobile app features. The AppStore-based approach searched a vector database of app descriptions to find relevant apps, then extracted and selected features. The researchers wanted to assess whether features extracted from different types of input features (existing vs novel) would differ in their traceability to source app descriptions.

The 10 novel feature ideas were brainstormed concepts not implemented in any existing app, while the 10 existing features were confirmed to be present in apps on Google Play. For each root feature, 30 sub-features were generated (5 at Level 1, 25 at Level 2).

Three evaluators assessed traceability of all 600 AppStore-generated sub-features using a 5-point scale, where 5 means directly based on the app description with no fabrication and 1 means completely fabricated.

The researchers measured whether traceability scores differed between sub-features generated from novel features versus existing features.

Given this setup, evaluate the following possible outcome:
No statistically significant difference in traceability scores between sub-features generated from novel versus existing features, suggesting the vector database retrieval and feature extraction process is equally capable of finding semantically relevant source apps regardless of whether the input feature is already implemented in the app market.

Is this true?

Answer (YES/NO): YES